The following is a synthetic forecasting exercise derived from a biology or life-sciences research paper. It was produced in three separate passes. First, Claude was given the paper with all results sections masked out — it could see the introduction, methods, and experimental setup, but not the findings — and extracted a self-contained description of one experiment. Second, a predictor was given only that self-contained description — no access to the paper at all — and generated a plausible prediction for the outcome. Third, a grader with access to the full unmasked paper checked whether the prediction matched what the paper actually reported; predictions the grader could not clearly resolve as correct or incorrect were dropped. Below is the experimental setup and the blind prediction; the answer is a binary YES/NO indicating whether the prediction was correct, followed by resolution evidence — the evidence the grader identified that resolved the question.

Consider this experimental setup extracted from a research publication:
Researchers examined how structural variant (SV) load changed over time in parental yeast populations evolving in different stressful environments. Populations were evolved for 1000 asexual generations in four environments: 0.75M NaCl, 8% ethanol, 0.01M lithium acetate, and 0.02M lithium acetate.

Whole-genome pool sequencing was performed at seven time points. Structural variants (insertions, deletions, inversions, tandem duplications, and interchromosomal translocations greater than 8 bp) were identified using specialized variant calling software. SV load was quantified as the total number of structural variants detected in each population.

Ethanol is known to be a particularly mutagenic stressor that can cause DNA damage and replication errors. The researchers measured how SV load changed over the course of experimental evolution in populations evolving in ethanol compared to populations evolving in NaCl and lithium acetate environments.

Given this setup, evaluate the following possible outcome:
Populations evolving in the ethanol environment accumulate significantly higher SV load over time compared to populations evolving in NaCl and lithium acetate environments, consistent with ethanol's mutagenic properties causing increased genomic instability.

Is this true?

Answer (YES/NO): NO